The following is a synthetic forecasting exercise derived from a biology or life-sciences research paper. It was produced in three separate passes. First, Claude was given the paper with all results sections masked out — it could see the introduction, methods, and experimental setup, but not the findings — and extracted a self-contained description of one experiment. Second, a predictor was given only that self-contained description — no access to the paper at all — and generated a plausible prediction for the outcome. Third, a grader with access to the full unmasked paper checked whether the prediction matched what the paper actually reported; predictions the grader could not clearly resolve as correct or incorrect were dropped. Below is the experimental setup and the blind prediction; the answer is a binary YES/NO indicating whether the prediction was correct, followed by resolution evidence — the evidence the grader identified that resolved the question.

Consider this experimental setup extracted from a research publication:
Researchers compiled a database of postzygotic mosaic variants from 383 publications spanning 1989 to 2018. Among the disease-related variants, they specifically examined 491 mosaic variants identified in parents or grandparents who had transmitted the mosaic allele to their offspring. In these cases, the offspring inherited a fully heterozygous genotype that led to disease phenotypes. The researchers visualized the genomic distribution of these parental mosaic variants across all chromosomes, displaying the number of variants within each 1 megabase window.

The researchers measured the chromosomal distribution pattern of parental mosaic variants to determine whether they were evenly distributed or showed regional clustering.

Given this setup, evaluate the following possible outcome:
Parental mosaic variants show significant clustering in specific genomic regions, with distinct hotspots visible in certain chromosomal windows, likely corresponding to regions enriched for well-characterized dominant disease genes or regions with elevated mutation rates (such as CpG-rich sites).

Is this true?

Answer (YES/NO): YES